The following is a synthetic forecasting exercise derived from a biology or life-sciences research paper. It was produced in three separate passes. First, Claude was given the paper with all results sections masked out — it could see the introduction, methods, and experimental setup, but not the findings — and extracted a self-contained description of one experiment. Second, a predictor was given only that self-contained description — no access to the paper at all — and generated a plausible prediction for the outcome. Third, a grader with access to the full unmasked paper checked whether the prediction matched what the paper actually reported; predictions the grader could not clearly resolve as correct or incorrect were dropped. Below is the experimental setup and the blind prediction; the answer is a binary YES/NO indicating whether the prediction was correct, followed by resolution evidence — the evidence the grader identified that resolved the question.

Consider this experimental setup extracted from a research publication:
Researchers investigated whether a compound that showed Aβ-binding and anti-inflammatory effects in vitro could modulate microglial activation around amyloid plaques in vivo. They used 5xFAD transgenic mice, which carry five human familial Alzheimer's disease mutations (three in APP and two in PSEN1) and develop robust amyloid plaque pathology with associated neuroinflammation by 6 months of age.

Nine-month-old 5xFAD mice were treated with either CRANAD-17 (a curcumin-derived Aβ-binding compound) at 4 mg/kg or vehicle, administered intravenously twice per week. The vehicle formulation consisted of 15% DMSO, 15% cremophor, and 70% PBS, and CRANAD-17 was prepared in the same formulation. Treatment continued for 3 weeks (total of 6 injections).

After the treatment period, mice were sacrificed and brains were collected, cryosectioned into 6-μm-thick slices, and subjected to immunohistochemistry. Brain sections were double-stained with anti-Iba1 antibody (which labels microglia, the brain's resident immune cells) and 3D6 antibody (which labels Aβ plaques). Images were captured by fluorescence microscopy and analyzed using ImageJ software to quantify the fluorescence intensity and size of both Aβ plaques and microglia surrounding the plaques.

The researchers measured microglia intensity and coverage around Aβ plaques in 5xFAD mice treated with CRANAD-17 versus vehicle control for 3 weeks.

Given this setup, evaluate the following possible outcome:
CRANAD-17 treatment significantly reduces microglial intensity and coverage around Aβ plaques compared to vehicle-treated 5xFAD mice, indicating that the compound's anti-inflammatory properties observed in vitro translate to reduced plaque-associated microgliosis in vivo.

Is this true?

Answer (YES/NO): YES